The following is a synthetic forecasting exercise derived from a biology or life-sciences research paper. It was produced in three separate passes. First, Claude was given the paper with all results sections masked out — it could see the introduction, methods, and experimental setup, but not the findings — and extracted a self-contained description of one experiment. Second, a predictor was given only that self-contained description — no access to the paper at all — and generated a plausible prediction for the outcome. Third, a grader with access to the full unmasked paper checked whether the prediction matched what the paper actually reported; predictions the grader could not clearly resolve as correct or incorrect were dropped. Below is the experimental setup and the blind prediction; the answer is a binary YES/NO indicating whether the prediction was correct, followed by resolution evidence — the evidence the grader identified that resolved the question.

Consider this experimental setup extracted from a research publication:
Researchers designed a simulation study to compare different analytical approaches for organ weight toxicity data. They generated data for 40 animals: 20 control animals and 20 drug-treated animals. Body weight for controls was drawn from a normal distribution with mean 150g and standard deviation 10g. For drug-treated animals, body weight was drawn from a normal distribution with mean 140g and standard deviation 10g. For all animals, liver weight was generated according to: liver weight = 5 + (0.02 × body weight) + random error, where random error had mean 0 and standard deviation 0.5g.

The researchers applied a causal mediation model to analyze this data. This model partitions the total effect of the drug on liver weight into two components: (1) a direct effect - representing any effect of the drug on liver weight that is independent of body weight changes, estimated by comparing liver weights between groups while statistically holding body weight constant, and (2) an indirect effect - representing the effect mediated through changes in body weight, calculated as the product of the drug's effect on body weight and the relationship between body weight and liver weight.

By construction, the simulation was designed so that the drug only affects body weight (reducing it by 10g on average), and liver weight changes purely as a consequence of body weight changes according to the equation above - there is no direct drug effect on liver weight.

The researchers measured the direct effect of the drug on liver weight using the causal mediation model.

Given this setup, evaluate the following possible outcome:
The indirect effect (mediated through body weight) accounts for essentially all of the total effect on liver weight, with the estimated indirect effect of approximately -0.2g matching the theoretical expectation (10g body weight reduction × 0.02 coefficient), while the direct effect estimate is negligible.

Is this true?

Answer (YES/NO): NO